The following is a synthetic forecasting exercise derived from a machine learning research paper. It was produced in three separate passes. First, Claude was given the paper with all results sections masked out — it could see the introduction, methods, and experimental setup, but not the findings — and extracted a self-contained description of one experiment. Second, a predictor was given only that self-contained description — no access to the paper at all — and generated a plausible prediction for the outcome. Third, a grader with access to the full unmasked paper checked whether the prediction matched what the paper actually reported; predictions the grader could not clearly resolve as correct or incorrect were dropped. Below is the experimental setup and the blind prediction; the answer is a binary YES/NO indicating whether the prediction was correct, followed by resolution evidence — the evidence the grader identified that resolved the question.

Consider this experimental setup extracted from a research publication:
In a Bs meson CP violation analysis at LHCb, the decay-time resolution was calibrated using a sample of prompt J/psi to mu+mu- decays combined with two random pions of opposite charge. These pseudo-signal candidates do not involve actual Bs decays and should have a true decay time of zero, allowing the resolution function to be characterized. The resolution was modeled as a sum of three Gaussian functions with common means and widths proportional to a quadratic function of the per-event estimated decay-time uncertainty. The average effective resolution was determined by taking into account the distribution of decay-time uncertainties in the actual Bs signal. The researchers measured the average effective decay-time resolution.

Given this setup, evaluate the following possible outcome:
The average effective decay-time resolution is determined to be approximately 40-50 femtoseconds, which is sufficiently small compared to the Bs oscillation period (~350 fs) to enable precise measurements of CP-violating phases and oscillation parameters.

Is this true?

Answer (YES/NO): YES